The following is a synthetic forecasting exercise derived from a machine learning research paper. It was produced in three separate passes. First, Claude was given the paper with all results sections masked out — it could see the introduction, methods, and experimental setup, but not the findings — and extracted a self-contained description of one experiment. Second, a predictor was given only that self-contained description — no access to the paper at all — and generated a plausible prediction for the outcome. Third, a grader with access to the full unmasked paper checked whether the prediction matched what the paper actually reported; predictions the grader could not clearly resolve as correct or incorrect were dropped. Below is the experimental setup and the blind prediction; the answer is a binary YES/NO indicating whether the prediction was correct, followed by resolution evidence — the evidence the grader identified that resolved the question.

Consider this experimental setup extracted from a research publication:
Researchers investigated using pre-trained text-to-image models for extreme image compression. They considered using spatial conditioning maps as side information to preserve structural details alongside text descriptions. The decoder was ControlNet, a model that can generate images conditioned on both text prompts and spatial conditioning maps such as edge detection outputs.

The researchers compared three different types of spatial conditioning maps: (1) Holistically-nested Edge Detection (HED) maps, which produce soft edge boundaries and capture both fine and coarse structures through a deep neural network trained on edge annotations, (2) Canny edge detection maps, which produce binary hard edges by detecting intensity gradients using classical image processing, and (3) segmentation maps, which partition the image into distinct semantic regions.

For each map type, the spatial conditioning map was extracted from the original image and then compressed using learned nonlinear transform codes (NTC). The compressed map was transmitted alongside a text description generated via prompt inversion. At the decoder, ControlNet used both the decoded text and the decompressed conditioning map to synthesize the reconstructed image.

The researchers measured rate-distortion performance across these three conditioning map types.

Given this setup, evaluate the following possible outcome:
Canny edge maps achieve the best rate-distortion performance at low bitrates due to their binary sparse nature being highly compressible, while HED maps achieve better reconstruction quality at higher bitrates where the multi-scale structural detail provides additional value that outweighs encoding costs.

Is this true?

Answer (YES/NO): NO